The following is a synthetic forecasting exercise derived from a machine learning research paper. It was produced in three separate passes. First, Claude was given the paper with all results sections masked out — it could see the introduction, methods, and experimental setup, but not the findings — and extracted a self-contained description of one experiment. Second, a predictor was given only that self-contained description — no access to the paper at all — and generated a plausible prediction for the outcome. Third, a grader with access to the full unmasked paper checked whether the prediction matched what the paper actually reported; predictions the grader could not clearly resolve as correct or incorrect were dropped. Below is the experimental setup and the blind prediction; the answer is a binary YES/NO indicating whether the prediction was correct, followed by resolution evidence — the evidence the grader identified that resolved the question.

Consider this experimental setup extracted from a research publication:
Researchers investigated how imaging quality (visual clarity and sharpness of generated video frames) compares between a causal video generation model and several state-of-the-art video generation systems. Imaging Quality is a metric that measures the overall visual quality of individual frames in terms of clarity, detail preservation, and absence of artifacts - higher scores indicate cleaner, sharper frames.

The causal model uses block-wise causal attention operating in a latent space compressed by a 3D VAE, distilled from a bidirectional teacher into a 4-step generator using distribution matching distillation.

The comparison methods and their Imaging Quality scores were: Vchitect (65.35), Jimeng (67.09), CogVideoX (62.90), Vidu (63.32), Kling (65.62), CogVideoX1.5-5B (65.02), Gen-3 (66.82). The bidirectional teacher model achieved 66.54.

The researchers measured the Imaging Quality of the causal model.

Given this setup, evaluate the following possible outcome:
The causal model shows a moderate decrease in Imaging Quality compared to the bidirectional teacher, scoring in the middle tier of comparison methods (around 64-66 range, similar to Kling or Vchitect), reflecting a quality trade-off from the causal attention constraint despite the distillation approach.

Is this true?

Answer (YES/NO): NO